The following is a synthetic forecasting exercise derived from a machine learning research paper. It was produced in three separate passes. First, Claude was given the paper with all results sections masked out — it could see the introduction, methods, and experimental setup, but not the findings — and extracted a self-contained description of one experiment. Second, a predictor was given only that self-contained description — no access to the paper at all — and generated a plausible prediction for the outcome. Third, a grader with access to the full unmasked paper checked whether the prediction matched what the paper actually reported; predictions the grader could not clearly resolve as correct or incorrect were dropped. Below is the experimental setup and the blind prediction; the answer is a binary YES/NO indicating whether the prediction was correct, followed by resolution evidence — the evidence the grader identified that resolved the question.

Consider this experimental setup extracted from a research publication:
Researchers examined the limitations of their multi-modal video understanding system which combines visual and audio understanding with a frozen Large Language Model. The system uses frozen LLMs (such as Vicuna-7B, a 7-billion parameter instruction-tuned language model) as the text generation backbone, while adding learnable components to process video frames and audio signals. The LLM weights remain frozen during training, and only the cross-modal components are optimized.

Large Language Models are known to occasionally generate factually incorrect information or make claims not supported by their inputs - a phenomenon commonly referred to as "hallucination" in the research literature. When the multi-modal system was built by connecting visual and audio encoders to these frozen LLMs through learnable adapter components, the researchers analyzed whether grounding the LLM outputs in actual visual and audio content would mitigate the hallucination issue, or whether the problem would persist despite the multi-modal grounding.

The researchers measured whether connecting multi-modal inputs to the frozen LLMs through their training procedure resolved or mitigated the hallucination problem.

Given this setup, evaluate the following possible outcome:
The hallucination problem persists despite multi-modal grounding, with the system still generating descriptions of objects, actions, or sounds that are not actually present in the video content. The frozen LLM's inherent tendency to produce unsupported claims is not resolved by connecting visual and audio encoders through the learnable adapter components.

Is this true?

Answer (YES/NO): YES